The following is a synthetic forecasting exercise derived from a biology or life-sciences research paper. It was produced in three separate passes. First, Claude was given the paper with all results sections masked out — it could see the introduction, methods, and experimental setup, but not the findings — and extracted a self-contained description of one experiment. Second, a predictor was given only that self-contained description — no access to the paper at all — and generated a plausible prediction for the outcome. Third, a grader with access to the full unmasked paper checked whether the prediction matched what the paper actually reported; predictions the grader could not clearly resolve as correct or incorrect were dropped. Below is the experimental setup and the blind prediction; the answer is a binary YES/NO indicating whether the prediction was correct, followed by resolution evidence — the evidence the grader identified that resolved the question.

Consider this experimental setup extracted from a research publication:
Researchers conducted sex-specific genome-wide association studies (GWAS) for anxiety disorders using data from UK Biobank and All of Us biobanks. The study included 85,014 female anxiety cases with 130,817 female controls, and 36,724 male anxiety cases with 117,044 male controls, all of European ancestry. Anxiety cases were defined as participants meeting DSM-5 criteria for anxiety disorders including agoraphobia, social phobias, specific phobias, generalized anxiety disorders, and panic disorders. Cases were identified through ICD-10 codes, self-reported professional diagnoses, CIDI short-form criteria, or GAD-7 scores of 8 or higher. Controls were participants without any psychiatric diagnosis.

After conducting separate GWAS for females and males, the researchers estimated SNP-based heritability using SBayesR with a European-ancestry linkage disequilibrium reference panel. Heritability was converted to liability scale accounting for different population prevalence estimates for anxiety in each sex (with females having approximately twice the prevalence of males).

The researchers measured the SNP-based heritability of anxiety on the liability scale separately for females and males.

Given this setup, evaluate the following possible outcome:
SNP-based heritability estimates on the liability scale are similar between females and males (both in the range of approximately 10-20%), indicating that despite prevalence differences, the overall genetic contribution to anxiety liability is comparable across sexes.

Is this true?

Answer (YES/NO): NO